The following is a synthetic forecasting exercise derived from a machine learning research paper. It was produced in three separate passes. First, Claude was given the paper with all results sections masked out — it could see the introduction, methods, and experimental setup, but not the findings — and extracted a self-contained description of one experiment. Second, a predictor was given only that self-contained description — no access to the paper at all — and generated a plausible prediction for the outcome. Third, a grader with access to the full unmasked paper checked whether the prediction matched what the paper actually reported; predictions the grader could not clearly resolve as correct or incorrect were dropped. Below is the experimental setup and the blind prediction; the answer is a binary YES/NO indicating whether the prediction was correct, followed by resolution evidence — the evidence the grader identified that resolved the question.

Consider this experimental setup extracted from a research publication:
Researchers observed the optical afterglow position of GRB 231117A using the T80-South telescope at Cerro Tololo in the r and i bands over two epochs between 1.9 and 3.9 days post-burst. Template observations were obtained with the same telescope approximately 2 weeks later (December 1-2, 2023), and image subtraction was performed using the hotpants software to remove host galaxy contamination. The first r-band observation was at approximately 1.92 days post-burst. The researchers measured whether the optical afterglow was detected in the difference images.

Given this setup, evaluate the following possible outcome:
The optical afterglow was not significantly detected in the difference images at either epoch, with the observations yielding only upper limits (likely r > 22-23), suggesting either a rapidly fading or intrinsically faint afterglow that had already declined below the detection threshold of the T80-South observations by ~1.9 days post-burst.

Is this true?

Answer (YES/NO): NO